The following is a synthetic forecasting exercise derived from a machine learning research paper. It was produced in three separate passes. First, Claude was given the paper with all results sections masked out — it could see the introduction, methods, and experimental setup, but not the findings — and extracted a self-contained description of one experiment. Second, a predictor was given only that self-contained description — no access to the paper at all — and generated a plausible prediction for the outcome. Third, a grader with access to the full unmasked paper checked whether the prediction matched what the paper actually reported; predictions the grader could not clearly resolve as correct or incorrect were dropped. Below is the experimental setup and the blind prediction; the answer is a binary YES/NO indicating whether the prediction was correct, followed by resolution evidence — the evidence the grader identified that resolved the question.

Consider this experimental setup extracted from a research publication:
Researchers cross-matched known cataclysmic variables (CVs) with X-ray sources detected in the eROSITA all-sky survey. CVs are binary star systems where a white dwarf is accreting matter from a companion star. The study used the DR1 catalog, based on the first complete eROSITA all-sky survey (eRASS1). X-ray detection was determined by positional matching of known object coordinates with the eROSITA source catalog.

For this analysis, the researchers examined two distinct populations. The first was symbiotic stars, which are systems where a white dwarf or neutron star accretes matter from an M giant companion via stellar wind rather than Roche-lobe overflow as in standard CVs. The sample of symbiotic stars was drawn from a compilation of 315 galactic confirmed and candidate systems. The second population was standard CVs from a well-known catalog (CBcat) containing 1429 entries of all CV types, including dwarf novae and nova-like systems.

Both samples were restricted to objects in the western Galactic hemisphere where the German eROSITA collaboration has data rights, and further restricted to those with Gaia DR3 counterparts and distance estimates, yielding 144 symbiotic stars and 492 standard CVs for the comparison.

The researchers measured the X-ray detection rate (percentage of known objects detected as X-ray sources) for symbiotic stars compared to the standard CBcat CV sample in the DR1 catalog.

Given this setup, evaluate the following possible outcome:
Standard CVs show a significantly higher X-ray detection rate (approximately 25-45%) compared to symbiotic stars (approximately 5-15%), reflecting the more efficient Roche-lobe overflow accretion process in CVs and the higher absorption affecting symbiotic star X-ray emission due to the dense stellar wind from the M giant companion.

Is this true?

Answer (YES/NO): NO